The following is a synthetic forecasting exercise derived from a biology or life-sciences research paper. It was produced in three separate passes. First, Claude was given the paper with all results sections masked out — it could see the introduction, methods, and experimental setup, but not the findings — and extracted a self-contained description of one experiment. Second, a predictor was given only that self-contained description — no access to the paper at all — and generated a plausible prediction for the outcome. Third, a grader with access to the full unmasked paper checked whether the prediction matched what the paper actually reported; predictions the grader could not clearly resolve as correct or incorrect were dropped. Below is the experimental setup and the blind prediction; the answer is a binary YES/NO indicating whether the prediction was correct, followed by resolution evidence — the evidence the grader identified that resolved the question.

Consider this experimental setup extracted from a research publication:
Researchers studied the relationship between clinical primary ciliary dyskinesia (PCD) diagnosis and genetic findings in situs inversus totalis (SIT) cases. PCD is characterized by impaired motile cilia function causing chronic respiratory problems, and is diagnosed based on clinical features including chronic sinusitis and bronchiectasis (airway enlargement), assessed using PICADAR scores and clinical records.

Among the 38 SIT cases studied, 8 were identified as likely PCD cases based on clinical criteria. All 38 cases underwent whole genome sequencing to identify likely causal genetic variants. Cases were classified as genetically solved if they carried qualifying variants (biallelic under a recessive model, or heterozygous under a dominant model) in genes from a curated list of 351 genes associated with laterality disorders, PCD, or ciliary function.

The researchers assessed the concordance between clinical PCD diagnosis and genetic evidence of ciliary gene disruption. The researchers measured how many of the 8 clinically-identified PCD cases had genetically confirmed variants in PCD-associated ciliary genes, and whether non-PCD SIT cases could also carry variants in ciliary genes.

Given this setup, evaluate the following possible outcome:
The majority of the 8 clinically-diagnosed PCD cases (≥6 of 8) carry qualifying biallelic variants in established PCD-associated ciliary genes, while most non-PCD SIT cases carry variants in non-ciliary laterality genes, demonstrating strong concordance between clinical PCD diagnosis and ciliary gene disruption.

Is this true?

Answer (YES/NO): NO